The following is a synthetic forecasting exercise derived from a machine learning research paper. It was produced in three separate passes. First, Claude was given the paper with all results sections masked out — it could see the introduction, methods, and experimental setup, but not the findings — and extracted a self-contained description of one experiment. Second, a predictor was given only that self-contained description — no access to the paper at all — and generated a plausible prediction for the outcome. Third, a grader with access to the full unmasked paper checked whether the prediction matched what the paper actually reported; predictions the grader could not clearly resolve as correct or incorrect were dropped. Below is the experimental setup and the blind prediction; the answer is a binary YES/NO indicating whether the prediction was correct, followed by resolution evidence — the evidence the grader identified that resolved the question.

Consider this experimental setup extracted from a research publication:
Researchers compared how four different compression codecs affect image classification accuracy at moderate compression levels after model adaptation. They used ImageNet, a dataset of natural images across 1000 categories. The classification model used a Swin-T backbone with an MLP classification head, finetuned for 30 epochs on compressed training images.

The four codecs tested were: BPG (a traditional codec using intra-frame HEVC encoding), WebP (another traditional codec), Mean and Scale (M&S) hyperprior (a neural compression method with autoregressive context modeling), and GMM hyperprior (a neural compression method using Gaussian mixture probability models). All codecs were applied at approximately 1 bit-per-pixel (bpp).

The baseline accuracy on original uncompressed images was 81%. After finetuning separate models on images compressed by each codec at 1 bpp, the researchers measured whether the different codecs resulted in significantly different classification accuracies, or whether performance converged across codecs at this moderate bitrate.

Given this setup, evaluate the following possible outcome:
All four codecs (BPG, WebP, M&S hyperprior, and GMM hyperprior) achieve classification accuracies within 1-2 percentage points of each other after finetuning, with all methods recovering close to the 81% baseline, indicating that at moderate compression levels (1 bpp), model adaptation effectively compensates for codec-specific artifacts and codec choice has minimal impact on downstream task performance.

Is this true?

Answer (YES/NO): YES